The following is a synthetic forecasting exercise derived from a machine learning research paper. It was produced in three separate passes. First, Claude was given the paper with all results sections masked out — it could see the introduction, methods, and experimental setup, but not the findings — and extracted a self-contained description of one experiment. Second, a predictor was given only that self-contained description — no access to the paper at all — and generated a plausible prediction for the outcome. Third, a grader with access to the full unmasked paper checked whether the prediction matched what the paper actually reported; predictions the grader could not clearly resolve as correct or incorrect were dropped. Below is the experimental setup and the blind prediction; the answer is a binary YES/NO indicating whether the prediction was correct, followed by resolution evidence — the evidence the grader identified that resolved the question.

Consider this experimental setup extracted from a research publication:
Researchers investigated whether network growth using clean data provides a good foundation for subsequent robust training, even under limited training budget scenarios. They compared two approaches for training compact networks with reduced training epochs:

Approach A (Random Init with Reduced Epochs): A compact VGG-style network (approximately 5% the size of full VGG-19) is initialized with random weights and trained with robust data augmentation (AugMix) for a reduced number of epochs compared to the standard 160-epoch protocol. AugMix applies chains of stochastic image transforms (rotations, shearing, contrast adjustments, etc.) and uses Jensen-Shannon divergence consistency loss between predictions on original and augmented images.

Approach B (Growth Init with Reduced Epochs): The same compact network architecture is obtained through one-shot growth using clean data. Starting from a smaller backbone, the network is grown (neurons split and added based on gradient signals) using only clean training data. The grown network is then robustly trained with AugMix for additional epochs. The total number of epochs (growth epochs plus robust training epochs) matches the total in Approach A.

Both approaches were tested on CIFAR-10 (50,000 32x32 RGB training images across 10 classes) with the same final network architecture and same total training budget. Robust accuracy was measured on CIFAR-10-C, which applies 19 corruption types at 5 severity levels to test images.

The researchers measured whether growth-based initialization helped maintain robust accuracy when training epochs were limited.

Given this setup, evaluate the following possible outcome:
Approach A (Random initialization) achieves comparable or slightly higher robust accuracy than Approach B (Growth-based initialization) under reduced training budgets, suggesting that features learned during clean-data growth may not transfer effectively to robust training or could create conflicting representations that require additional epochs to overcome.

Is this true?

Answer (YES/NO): NO